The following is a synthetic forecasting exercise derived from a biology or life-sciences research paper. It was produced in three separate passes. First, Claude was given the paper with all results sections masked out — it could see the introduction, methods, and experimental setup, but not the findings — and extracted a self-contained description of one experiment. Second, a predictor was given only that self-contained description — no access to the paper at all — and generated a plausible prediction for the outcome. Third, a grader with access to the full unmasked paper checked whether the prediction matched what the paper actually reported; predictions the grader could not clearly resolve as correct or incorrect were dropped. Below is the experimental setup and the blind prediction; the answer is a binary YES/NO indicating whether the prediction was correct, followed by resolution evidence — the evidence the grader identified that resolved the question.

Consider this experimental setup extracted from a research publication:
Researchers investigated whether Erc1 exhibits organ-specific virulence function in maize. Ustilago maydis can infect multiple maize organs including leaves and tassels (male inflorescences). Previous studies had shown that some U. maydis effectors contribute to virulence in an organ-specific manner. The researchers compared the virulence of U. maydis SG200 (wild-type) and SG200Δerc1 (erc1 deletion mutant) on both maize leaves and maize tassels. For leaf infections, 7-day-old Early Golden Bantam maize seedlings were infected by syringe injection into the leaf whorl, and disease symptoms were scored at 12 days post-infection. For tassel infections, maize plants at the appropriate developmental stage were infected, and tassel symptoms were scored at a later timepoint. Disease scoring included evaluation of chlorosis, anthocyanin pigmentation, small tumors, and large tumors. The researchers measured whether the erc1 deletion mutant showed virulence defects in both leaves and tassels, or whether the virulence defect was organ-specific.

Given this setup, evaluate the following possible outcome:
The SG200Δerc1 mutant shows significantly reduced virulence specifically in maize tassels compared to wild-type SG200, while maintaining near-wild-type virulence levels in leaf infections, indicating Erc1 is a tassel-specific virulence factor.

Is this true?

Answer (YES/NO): NO